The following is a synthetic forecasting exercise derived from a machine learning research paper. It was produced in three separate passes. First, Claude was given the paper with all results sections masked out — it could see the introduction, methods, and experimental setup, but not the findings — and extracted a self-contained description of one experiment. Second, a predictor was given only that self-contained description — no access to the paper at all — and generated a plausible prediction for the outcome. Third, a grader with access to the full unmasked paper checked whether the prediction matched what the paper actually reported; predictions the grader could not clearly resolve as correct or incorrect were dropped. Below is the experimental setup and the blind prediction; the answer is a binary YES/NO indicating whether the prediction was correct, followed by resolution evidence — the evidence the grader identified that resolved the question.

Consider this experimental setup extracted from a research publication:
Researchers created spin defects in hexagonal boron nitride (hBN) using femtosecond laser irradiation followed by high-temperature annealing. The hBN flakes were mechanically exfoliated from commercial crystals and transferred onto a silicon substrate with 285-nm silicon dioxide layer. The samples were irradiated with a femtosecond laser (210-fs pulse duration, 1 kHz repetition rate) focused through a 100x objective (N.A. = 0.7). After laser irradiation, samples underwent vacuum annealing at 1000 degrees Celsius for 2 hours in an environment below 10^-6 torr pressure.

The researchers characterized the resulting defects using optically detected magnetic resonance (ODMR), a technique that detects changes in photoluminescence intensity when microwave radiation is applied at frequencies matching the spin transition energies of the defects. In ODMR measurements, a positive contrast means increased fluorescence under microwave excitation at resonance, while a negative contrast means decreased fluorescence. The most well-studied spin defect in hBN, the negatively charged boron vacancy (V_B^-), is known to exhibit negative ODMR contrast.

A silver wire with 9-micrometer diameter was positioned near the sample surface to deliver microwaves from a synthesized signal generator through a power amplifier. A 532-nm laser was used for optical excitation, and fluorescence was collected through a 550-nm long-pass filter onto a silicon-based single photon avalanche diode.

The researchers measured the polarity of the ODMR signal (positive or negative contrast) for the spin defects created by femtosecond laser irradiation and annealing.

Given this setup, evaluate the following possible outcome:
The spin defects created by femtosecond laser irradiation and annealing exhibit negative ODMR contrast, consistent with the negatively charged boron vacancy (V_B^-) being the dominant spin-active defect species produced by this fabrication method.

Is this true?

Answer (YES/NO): NO